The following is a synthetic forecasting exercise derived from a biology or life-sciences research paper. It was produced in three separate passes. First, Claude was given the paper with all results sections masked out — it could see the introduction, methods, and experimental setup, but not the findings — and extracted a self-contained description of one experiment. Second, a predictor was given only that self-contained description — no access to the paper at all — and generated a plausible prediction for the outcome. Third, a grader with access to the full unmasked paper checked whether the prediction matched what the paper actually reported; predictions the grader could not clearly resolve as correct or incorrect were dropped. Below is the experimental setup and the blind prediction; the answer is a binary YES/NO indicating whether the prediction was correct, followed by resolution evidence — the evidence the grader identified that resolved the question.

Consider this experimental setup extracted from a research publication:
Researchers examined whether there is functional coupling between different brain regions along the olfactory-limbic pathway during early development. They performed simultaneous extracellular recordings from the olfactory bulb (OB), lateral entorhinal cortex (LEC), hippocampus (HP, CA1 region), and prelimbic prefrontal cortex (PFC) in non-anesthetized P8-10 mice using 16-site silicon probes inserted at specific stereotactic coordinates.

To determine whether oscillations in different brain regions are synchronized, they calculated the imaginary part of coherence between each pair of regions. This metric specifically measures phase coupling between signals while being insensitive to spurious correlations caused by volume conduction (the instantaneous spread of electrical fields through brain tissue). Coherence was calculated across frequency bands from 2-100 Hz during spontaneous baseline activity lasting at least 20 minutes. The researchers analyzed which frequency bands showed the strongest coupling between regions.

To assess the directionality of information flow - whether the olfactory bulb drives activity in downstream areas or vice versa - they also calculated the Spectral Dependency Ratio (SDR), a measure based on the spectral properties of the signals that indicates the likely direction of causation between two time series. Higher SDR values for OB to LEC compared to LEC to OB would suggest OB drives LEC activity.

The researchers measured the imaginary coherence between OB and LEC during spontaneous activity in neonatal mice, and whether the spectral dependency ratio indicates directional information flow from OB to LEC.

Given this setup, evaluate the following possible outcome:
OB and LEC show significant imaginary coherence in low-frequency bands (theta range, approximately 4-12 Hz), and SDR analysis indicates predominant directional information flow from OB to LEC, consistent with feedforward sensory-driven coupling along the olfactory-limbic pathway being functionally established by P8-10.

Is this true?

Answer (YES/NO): NO